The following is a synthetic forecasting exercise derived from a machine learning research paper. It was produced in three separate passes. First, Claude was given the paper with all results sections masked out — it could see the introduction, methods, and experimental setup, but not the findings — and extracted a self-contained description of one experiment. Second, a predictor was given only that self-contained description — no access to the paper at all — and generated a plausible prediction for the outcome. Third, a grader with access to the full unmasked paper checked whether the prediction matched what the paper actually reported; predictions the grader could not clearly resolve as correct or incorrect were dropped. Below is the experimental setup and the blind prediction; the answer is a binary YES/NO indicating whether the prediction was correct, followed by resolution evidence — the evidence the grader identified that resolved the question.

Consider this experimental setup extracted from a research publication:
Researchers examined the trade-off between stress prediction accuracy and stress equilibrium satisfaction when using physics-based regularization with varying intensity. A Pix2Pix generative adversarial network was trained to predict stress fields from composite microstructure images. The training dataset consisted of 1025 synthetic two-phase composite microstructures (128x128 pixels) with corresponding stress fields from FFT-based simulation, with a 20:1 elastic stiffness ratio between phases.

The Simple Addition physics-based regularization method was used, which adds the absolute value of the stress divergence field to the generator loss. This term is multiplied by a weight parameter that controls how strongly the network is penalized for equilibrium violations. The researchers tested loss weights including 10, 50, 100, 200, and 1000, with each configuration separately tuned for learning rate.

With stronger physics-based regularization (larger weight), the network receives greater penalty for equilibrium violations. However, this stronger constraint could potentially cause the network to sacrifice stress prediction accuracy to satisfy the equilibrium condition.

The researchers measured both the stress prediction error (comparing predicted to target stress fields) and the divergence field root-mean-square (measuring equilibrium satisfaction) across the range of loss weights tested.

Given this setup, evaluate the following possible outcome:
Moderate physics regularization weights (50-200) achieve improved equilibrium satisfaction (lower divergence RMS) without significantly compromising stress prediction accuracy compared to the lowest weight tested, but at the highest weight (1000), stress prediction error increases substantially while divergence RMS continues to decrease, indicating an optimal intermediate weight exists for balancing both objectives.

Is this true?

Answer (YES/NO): NO